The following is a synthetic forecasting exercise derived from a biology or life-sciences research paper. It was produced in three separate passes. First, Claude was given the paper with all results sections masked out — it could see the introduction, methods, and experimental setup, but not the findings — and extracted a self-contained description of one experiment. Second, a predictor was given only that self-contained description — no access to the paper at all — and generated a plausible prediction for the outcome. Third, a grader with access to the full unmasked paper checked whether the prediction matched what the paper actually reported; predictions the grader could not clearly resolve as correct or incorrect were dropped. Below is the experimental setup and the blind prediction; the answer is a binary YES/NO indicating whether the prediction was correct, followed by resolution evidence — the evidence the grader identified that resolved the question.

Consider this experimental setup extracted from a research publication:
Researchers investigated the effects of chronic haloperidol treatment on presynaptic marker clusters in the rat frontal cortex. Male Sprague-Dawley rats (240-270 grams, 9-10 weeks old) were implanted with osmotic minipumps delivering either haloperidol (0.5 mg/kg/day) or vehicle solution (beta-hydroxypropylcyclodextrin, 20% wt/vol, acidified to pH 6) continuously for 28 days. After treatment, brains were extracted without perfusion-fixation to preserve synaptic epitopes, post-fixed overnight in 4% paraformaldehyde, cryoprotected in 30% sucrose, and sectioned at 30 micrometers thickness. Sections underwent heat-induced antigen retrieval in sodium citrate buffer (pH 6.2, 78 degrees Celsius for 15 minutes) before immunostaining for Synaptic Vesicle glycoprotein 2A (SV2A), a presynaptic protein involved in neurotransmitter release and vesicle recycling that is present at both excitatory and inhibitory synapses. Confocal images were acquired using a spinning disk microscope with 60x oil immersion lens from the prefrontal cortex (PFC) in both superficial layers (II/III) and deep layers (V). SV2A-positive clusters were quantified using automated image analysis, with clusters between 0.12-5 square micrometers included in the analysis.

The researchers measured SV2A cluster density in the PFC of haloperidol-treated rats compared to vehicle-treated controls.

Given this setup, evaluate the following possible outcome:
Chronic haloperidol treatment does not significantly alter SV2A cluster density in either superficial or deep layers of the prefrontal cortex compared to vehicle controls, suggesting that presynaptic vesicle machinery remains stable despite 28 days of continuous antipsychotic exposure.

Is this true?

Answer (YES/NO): YES